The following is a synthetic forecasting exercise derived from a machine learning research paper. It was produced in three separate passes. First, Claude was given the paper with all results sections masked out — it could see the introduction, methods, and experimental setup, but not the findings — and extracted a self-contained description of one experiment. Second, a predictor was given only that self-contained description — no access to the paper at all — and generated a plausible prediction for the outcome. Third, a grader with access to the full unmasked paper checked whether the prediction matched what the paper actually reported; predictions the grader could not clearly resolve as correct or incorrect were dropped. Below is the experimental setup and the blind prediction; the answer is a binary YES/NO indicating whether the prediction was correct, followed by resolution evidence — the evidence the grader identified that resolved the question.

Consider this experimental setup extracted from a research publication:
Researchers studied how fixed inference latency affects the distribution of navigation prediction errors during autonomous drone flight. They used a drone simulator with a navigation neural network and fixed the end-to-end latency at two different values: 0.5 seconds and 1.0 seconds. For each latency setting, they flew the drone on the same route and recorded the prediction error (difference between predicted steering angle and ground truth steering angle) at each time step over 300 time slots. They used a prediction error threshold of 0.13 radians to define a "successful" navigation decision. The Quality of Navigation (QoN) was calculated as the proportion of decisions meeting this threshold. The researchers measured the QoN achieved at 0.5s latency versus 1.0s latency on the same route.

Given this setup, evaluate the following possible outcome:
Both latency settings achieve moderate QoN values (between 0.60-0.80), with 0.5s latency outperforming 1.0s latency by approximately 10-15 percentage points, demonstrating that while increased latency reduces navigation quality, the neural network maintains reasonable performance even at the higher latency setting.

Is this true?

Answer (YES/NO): NO